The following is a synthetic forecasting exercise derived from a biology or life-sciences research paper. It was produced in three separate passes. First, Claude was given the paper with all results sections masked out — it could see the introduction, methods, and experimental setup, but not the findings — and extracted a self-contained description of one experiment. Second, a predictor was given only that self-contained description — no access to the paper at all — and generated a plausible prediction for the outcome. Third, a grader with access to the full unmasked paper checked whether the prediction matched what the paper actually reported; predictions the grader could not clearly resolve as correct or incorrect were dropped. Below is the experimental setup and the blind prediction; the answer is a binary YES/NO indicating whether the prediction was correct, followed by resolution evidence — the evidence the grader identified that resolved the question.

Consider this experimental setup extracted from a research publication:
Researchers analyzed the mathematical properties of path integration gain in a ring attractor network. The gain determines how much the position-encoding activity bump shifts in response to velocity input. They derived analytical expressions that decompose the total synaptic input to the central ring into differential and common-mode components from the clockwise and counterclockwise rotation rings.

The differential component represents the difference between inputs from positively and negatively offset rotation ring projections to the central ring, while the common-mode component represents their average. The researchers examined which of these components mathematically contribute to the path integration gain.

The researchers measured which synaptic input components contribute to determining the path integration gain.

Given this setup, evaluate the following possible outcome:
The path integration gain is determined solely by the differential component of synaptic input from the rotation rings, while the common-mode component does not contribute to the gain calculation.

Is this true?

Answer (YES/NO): YES